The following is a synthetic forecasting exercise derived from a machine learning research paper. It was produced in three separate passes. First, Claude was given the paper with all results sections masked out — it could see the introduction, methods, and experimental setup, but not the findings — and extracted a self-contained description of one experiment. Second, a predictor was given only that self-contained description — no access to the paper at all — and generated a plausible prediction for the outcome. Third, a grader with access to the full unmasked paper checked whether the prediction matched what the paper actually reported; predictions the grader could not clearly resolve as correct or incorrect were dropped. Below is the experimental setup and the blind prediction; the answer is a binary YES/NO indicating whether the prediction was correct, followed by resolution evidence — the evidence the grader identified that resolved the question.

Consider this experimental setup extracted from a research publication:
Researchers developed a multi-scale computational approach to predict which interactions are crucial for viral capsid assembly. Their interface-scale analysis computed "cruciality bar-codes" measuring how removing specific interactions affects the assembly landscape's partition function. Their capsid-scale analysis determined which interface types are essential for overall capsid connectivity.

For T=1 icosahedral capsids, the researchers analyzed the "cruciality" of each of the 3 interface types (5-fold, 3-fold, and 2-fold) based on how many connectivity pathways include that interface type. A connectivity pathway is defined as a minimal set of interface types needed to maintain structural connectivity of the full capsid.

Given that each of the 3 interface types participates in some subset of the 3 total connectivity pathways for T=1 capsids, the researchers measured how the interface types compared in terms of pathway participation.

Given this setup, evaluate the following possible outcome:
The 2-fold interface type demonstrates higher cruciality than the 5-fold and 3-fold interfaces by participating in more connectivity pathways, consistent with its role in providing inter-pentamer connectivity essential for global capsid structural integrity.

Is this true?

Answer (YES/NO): NO